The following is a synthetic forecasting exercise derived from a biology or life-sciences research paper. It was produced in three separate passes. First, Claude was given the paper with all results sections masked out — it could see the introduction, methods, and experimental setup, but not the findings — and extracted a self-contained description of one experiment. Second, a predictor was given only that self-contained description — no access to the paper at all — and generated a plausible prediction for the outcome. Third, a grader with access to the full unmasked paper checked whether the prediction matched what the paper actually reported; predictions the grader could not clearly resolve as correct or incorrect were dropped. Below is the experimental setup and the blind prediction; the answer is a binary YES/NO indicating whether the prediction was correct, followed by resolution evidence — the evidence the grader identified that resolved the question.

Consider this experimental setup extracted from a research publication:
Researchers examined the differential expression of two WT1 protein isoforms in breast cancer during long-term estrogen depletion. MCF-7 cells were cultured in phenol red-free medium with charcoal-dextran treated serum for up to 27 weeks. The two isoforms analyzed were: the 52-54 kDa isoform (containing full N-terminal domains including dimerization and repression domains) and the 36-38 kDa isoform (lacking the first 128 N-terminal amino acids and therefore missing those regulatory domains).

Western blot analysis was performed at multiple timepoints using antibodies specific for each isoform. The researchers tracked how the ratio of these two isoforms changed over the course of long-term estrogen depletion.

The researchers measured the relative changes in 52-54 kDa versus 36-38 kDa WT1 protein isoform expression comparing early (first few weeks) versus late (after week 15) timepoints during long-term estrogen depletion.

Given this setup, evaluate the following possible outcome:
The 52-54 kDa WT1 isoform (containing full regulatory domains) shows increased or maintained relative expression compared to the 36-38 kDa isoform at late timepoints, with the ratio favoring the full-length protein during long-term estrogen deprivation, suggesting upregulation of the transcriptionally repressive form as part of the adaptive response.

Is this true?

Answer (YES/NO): NO